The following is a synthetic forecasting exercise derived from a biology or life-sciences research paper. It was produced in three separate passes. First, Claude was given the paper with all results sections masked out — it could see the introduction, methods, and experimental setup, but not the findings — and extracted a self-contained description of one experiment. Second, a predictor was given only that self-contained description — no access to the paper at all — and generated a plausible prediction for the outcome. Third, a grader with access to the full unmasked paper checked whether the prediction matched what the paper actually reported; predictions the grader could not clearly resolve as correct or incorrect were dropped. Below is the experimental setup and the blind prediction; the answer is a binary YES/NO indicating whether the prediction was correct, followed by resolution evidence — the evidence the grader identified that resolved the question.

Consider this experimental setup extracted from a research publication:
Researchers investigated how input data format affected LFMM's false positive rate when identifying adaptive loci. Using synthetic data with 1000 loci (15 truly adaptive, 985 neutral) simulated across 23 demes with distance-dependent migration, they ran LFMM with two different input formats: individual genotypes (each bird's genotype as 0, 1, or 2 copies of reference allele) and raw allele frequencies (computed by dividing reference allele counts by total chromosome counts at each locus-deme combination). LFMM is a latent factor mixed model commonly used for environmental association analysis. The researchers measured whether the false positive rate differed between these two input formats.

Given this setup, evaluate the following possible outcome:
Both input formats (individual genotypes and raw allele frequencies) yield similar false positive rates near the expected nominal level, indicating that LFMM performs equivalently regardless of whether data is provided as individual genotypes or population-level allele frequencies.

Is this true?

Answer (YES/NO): NO